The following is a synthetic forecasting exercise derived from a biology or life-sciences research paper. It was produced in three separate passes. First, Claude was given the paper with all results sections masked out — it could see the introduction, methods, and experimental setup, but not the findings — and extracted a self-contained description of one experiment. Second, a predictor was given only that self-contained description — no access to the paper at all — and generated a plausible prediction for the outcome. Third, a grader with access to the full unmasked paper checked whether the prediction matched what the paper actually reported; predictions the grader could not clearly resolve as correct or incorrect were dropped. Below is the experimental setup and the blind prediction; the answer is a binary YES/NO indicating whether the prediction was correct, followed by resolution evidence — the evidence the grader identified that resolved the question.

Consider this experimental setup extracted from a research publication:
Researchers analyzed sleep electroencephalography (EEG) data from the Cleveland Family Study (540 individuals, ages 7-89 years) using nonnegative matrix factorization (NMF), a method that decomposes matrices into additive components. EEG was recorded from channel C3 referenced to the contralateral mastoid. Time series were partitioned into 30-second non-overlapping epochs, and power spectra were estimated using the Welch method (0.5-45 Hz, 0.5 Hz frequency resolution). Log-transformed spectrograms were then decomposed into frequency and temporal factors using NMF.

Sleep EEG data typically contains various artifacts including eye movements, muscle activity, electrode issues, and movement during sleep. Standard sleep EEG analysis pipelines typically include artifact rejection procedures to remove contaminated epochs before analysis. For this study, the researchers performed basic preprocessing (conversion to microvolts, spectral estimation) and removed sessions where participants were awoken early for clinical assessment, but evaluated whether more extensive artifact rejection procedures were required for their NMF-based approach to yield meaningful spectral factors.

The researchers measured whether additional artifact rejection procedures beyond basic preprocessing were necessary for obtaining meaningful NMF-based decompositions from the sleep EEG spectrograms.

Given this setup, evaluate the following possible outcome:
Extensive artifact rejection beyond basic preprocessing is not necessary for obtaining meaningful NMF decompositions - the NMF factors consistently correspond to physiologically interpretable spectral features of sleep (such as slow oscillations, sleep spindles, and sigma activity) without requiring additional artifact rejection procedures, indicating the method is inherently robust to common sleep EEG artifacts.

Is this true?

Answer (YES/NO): YES